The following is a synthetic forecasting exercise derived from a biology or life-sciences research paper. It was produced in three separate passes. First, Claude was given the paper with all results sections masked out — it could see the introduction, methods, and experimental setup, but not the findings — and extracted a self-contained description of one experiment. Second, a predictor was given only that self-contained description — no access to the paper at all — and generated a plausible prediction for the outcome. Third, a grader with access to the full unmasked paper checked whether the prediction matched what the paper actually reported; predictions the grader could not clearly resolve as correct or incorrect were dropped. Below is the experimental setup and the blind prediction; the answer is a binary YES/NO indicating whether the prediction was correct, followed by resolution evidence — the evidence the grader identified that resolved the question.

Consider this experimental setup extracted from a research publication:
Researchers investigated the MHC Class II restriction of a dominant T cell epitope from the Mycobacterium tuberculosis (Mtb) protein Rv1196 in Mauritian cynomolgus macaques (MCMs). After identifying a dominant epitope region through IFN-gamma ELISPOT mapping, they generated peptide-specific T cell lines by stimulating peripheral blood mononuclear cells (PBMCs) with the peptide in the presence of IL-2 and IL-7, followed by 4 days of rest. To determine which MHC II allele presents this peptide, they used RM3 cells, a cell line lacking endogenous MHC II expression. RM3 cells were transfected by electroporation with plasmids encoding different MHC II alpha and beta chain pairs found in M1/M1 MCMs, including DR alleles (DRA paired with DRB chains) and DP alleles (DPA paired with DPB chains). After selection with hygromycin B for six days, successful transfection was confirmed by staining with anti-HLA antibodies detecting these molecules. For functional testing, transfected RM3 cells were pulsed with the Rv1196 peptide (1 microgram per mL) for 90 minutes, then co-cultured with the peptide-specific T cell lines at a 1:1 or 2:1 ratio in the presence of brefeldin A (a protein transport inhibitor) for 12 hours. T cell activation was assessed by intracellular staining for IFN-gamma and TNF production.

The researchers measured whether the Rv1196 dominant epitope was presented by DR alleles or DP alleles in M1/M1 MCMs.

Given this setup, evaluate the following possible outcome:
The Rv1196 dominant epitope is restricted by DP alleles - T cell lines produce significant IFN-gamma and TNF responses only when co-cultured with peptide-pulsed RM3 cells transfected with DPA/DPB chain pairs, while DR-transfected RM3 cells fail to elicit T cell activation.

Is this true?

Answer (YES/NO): YES